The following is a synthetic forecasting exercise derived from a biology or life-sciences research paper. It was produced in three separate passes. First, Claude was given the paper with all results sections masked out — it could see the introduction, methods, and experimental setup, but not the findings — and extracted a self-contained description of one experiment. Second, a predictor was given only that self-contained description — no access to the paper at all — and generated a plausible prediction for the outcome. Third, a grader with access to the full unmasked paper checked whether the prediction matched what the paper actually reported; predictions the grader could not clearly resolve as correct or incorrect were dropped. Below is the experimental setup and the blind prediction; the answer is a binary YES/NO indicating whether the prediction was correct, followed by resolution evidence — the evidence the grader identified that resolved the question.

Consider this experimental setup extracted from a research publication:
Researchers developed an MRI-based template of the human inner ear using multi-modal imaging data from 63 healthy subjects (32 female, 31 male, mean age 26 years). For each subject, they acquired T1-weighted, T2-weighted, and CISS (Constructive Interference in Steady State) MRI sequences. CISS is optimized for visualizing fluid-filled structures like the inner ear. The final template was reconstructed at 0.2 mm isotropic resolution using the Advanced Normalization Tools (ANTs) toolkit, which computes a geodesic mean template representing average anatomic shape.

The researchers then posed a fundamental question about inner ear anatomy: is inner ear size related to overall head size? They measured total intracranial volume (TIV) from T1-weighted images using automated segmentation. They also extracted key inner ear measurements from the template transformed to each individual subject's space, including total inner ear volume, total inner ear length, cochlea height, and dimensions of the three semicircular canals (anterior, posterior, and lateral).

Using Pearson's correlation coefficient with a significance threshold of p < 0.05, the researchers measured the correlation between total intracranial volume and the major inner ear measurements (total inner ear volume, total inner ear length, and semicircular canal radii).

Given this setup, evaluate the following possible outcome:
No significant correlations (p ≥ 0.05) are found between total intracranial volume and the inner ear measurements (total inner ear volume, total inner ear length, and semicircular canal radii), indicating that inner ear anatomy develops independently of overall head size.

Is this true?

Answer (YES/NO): NO